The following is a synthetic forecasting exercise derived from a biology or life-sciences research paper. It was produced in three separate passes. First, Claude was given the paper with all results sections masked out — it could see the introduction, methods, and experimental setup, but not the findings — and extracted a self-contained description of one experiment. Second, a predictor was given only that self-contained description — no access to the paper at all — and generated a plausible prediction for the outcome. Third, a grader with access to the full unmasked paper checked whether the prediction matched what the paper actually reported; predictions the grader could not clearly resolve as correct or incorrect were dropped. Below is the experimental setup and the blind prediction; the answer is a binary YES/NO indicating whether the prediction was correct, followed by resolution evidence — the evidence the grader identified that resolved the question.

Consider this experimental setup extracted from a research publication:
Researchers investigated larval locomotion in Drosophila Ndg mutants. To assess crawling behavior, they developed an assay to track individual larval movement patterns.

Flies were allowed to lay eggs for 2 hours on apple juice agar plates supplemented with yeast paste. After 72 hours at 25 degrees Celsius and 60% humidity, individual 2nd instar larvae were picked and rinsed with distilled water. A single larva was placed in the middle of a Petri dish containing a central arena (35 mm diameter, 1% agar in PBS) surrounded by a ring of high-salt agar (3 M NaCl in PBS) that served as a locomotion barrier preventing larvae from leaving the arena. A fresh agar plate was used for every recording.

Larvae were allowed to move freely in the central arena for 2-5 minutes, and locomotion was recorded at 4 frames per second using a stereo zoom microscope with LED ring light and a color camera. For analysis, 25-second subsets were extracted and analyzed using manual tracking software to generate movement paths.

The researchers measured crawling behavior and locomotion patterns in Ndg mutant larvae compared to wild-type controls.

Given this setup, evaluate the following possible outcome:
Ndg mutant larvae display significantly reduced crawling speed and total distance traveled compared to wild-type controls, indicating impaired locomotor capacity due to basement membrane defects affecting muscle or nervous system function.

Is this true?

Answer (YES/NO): YES